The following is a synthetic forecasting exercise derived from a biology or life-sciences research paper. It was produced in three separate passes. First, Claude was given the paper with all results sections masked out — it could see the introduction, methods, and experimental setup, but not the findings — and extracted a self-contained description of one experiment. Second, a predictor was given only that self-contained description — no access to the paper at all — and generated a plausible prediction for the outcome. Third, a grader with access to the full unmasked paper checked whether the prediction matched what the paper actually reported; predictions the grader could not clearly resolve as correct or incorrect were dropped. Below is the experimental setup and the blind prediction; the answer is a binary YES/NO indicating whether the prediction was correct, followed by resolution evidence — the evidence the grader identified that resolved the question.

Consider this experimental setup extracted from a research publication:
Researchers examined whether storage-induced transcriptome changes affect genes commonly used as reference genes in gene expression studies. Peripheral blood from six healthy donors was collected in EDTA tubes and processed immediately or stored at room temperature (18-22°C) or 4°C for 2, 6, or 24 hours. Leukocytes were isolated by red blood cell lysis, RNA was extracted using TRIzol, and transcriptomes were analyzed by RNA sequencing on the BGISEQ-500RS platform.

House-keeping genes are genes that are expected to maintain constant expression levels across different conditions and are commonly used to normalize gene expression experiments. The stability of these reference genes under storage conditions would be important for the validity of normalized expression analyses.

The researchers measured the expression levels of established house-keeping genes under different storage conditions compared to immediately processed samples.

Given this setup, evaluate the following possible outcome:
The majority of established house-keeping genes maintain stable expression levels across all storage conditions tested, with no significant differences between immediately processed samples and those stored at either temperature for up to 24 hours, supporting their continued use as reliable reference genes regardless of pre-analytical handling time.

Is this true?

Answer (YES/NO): NO